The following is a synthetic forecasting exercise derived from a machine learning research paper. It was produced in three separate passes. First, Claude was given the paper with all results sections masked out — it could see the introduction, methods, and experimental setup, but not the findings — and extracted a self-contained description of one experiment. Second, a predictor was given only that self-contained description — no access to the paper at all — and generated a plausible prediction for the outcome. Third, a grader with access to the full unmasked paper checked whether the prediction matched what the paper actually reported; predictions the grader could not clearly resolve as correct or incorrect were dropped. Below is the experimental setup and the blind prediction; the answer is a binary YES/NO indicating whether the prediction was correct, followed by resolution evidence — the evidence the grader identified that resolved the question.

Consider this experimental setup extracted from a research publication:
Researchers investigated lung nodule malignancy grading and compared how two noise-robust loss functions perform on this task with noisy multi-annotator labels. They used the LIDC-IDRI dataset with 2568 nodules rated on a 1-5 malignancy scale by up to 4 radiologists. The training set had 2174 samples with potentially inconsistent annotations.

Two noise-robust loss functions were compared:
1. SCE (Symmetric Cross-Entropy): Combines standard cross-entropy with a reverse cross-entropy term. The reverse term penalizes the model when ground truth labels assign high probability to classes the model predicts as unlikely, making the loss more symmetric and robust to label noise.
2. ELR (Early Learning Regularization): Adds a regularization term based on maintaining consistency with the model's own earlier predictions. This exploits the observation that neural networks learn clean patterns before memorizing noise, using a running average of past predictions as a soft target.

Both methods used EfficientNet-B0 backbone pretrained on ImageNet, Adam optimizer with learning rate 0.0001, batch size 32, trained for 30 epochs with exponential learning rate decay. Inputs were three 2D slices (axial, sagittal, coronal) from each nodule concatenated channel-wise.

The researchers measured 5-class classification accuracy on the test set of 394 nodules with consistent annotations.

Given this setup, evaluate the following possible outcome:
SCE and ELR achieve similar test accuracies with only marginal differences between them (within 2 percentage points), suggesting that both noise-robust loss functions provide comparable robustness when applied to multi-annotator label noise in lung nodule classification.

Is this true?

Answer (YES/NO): YES